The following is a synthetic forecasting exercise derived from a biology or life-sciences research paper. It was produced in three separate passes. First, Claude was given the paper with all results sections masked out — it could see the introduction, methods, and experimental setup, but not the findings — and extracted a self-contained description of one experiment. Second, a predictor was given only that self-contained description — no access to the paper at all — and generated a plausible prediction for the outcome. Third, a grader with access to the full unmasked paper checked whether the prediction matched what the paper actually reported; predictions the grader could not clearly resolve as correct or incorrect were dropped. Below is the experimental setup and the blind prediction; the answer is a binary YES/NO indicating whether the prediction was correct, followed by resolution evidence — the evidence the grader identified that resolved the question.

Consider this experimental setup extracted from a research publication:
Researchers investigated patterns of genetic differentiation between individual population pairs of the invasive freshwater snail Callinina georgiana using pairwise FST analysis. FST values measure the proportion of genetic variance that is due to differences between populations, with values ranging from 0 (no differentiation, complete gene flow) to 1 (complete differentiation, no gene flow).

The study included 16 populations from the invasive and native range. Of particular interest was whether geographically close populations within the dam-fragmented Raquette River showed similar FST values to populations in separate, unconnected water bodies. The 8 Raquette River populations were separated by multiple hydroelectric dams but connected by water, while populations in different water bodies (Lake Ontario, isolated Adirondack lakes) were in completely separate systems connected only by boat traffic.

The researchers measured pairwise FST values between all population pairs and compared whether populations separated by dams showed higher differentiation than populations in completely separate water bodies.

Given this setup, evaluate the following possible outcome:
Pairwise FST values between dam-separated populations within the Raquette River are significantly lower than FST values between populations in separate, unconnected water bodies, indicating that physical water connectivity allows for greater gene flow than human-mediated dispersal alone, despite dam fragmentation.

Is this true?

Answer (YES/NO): NO